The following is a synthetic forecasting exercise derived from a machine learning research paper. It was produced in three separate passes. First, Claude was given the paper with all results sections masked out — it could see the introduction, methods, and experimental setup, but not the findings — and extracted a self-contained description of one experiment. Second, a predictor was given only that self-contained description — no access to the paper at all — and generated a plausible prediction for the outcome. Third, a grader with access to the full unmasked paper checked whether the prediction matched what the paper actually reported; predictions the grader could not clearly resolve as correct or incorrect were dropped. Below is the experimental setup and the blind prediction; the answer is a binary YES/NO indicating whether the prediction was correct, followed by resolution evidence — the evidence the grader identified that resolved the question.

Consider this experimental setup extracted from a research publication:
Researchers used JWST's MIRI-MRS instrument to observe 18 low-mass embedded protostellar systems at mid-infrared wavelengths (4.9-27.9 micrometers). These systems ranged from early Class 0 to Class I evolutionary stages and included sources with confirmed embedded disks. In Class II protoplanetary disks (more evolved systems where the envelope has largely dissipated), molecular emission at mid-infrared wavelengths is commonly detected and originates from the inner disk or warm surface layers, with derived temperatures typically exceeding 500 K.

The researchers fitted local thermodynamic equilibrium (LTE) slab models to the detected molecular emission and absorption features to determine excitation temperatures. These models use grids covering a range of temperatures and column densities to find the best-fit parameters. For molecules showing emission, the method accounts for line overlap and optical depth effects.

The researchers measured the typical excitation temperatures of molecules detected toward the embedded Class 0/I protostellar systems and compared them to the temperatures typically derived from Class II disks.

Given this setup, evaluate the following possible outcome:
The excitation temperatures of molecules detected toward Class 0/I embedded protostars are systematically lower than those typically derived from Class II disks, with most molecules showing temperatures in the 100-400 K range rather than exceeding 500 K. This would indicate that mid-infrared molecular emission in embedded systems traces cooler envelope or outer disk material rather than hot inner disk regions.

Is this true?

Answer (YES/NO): NO